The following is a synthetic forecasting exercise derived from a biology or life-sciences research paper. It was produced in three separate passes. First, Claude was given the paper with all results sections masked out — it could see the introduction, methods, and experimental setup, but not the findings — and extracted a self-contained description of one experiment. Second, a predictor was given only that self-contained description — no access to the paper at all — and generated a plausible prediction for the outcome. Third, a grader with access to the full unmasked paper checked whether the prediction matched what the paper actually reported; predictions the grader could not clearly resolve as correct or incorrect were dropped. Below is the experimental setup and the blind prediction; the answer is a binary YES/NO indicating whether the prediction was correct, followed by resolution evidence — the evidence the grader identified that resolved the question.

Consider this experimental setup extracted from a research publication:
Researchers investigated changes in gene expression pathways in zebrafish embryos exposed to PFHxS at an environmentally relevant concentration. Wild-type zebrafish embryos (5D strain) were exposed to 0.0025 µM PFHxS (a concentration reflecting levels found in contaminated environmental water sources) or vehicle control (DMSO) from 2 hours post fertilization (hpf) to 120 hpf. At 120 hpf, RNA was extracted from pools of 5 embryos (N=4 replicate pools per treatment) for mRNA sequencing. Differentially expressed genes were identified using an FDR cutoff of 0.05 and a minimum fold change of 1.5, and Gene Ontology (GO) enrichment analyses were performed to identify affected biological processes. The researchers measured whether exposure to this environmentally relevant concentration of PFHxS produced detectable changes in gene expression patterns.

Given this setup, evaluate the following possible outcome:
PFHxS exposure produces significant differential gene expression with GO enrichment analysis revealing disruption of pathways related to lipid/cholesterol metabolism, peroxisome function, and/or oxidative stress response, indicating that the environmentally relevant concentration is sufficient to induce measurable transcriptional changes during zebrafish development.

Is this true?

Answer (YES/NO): NO